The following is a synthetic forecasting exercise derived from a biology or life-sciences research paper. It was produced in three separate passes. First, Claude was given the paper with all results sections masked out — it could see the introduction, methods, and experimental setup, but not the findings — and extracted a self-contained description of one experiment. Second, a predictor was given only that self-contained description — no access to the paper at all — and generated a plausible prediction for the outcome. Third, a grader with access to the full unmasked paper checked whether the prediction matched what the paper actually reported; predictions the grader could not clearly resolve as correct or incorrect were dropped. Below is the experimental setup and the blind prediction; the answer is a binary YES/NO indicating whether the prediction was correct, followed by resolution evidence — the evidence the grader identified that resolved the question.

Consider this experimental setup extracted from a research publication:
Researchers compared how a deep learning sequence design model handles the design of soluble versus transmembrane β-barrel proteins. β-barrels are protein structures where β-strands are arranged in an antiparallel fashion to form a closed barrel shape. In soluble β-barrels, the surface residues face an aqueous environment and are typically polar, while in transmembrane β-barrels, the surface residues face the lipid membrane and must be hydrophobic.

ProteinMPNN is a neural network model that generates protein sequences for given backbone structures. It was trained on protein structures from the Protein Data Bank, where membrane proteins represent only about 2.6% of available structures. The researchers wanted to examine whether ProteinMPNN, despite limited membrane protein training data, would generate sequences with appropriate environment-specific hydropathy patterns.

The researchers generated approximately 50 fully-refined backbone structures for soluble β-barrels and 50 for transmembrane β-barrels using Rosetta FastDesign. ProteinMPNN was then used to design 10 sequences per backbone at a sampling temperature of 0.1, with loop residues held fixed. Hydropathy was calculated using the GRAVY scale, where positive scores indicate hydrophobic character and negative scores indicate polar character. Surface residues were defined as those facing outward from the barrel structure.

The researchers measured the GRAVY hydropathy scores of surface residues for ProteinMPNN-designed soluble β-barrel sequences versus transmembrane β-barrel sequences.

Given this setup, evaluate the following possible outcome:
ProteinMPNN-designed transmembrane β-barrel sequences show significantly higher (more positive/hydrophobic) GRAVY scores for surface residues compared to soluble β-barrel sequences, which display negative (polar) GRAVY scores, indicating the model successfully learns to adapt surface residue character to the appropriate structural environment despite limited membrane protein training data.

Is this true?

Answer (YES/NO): YES